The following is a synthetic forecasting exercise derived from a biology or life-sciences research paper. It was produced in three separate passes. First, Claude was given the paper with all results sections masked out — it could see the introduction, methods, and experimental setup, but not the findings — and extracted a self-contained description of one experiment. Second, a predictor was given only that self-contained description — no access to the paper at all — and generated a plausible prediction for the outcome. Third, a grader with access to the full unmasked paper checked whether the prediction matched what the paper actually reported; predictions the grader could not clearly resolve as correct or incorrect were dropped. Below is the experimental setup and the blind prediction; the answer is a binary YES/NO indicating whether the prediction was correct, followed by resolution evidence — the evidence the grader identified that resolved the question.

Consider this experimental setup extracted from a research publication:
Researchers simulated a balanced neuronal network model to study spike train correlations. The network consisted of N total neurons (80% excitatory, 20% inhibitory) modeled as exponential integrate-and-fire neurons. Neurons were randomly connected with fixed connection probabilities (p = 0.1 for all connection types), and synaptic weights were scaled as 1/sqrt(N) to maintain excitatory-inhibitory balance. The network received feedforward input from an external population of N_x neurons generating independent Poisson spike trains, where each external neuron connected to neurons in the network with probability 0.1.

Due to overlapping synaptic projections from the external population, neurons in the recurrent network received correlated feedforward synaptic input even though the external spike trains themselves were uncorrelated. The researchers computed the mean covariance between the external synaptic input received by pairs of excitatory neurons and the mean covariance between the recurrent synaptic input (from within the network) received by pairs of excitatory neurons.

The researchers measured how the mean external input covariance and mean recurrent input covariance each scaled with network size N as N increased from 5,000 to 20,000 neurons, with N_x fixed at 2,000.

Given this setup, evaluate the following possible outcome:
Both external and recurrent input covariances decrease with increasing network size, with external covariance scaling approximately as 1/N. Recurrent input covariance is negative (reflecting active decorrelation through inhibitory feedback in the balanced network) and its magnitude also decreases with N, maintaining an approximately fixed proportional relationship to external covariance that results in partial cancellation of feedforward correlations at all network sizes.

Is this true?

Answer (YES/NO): NO